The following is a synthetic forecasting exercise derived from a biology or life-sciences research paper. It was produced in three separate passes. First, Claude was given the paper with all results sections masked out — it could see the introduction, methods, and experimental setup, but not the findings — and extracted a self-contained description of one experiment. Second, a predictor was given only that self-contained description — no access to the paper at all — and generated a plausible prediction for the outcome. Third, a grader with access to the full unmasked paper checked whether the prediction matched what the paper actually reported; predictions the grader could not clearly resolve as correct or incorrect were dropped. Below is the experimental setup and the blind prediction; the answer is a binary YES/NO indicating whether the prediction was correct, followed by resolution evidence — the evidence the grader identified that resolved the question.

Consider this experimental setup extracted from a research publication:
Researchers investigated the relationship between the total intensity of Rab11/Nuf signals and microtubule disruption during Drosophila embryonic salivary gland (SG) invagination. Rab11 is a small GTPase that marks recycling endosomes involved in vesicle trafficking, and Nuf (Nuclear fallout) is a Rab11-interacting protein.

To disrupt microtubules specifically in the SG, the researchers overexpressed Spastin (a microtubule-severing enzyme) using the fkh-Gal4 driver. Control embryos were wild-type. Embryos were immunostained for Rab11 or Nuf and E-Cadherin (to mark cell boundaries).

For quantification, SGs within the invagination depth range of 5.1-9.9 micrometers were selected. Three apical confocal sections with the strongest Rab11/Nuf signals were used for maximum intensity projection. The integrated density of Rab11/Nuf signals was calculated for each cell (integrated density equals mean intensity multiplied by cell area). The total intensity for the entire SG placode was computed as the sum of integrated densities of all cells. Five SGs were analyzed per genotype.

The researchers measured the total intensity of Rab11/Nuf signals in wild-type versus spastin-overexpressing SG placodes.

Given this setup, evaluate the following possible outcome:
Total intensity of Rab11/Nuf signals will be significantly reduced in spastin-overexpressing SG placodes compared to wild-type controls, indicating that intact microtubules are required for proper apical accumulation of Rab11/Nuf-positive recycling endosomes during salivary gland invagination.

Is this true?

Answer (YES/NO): YES